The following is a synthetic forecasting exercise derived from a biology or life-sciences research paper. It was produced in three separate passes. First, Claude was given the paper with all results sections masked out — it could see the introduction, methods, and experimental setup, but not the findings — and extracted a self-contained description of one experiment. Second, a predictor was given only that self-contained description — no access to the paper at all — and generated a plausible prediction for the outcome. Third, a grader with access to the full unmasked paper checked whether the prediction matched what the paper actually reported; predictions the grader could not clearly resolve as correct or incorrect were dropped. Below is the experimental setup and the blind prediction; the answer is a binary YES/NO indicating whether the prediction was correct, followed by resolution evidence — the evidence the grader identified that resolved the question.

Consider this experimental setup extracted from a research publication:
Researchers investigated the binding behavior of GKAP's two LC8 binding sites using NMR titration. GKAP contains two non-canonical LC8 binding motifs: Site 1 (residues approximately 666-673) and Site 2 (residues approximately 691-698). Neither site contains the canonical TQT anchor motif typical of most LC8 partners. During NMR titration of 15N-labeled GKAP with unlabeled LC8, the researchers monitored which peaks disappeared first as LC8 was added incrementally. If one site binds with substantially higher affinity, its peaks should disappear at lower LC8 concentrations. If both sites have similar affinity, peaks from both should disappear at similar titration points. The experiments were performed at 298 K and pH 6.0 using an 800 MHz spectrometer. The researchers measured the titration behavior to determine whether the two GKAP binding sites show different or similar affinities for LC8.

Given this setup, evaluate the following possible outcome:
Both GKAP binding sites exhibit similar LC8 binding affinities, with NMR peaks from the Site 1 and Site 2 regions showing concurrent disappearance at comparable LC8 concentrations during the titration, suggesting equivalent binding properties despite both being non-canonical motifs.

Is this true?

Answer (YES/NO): YES